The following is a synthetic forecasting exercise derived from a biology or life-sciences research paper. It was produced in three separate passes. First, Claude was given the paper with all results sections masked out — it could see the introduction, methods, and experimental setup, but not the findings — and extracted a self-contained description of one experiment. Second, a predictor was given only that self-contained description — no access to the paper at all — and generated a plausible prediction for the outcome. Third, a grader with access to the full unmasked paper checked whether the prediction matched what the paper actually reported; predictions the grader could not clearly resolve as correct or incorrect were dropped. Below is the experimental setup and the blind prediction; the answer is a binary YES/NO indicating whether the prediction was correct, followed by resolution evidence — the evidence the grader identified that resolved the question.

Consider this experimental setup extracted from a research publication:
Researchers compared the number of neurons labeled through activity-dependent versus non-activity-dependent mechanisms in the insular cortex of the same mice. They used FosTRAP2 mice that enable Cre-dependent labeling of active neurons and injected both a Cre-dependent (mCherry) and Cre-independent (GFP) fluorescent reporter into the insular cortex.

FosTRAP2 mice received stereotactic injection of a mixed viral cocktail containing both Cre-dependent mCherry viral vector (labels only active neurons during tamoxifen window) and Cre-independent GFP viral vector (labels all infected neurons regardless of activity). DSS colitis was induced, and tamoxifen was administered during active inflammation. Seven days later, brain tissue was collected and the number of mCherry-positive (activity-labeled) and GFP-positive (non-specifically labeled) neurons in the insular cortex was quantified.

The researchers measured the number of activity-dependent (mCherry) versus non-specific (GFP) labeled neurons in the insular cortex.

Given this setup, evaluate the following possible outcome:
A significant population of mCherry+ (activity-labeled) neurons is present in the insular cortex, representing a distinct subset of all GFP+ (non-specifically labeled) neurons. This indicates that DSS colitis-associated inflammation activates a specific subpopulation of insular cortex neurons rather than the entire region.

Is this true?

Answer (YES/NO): YES